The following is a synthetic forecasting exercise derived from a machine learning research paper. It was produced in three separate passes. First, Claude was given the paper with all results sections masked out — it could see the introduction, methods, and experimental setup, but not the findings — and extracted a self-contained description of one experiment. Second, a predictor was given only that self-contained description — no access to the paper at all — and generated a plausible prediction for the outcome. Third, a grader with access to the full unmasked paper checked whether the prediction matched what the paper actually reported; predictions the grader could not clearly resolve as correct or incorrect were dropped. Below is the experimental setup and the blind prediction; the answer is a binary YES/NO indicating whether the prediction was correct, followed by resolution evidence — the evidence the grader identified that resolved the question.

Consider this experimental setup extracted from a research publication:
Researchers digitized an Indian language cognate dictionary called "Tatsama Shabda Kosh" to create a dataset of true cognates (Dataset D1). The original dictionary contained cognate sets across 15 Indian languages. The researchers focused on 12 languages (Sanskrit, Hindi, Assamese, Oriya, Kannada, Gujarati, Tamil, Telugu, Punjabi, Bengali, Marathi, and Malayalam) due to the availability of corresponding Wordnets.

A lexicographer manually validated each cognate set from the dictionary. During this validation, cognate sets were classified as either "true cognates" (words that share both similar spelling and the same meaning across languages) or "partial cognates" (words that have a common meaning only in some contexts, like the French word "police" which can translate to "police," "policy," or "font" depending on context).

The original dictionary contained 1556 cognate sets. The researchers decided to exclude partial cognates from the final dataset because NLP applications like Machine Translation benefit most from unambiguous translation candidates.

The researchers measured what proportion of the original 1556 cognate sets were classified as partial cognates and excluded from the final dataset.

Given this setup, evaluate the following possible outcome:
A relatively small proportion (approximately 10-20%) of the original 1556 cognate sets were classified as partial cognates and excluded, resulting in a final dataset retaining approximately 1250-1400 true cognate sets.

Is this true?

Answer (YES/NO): NO